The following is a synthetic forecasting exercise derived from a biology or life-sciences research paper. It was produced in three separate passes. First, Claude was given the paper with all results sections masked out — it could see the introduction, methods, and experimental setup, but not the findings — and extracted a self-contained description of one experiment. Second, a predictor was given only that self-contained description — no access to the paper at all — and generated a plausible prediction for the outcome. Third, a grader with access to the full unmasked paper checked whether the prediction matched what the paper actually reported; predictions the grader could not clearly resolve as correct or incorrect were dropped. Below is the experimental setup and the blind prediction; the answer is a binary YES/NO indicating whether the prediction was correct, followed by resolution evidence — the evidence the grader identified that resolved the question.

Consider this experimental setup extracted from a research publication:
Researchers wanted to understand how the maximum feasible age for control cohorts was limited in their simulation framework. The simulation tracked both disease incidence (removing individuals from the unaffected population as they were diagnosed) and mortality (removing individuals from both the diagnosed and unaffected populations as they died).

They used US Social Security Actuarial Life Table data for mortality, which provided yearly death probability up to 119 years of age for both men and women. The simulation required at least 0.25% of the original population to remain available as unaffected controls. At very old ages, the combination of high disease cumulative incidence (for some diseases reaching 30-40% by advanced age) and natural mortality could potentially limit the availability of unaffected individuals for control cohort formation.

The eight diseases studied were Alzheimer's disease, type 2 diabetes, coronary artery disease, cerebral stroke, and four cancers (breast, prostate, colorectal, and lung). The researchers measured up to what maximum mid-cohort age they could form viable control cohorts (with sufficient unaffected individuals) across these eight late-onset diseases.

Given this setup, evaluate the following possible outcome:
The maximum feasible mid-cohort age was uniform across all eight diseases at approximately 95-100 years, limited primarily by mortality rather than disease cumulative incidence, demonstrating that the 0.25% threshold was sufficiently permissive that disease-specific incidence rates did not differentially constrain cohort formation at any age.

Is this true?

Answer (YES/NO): NO